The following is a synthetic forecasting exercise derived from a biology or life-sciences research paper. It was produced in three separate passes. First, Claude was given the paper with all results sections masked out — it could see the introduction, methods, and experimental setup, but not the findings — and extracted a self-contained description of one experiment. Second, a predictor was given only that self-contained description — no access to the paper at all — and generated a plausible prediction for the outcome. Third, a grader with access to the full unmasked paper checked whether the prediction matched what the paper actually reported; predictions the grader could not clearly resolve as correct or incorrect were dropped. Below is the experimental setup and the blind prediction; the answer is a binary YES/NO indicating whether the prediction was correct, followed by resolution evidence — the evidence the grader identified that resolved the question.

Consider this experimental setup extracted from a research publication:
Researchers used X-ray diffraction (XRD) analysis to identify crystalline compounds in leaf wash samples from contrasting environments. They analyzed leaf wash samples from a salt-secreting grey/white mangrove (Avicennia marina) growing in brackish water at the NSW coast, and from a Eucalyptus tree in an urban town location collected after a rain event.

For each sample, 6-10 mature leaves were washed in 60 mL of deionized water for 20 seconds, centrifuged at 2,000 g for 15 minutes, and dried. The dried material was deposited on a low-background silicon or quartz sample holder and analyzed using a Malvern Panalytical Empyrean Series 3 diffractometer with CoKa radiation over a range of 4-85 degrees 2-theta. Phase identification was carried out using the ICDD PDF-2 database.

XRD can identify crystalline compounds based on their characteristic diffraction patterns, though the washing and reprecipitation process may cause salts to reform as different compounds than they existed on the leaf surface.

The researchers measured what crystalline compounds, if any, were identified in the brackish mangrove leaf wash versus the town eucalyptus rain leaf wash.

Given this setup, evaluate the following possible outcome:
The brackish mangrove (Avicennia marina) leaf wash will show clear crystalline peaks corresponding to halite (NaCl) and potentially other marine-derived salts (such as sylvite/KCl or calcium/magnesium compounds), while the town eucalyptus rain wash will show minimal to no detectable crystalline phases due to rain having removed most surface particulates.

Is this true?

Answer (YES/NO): NO